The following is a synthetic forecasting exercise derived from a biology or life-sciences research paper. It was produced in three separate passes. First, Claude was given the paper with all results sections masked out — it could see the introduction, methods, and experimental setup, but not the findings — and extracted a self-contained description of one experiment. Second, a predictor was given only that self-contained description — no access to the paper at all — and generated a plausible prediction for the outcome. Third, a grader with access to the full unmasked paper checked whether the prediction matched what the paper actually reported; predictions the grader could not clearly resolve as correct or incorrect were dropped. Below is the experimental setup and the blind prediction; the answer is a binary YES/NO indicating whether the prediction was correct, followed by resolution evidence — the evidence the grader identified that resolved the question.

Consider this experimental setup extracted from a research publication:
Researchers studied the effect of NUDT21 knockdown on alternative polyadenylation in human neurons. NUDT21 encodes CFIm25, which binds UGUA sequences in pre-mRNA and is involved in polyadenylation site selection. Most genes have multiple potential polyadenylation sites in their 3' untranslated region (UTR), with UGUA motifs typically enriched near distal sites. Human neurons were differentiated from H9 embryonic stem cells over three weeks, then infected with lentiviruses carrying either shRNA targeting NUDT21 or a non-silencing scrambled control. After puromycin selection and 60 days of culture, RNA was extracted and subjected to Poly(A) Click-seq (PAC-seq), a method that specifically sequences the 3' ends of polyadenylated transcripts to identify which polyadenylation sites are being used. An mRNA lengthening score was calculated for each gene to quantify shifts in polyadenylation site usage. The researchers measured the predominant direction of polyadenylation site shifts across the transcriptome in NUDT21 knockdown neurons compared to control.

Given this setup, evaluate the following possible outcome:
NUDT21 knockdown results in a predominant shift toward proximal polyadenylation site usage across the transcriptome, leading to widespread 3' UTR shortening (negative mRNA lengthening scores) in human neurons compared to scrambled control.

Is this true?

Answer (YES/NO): YES